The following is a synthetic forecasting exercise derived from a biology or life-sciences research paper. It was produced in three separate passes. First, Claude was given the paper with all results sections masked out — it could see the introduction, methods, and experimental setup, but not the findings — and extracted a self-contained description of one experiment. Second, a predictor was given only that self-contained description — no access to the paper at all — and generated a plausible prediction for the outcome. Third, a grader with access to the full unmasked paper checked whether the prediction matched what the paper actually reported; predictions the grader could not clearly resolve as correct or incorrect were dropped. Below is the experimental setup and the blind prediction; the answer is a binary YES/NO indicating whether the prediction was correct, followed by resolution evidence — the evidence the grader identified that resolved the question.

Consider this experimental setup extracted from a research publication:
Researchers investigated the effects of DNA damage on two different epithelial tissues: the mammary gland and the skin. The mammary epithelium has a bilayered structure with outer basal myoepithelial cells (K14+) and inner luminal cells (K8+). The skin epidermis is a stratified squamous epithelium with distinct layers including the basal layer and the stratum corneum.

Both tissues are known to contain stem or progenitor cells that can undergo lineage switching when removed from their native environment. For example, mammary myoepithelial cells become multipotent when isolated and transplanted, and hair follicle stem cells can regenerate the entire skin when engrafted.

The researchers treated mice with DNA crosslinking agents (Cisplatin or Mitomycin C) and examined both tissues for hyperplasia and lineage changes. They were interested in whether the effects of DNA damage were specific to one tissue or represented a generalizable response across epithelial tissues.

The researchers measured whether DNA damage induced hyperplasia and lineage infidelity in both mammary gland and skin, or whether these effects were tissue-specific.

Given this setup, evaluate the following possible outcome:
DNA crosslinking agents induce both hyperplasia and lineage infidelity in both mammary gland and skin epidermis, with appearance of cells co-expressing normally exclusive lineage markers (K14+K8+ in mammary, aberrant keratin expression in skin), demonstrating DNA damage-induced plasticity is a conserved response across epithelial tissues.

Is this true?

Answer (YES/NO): YES